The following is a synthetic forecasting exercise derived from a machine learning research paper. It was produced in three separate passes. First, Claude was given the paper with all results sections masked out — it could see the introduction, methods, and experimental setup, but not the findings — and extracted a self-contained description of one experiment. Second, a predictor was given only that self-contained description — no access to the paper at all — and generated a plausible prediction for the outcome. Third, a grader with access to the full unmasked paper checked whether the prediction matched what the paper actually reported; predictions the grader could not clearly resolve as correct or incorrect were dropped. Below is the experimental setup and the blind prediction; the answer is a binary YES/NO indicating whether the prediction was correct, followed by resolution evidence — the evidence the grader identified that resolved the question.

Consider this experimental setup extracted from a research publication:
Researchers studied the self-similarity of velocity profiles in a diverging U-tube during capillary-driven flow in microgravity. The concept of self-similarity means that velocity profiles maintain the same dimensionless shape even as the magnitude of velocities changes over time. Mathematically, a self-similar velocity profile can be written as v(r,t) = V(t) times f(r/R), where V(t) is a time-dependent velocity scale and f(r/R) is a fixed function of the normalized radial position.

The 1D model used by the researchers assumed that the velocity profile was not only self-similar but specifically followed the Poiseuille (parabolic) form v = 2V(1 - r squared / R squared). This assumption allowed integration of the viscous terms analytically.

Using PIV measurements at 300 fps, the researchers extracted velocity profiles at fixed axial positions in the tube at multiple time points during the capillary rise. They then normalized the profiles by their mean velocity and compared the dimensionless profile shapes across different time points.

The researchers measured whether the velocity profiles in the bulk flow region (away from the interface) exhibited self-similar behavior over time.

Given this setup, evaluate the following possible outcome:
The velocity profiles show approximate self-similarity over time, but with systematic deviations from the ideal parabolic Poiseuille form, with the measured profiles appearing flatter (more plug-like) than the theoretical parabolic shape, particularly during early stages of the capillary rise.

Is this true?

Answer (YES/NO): NO